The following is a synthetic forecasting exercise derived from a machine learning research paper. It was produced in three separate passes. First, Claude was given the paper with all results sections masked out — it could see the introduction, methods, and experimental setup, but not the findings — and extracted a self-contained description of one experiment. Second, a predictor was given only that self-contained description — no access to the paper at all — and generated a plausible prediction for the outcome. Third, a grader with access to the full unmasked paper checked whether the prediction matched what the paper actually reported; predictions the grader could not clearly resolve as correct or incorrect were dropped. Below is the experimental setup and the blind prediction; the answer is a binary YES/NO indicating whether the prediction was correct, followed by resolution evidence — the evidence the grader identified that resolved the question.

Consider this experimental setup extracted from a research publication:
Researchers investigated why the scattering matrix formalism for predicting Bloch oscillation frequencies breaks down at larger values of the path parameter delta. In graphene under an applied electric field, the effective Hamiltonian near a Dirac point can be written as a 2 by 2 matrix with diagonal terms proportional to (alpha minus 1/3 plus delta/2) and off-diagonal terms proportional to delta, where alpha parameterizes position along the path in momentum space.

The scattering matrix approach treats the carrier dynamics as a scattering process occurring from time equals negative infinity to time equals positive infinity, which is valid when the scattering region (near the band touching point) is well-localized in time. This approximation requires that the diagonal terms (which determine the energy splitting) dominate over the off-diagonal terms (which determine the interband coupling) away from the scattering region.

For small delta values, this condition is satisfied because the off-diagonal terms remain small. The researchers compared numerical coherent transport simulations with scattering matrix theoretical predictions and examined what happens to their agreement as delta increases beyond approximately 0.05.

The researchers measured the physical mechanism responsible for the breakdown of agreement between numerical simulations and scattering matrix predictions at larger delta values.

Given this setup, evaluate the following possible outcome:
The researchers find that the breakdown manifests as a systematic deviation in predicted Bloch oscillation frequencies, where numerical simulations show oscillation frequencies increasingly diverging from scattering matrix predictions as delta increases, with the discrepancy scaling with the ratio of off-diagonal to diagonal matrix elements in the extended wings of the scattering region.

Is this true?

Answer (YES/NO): NO